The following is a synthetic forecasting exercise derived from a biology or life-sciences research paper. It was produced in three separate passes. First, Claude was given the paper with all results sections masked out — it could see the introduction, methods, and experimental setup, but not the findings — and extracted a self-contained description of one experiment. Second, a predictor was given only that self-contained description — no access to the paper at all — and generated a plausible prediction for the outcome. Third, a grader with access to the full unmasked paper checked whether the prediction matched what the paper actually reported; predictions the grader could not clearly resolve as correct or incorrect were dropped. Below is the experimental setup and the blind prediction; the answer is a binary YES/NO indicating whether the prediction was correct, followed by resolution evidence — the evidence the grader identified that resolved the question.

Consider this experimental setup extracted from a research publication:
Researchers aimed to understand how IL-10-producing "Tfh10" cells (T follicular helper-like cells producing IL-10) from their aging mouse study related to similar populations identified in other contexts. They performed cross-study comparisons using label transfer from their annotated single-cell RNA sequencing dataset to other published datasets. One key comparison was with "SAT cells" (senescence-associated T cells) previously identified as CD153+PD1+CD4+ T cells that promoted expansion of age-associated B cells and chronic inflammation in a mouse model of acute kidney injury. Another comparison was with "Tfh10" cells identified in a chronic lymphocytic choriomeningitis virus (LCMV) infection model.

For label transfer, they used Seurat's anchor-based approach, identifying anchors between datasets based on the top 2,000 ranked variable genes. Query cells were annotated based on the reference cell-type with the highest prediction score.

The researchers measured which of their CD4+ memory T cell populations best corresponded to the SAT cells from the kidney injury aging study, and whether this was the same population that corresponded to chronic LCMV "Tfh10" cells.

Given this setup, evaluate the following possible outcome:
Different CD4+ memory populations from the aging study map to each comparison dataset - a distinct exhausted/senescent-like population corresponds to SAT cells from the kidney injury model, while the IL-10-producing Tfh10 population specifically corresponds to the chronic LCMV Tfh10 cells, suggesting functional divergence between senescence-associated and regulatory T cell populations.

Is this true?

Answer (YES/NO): NO